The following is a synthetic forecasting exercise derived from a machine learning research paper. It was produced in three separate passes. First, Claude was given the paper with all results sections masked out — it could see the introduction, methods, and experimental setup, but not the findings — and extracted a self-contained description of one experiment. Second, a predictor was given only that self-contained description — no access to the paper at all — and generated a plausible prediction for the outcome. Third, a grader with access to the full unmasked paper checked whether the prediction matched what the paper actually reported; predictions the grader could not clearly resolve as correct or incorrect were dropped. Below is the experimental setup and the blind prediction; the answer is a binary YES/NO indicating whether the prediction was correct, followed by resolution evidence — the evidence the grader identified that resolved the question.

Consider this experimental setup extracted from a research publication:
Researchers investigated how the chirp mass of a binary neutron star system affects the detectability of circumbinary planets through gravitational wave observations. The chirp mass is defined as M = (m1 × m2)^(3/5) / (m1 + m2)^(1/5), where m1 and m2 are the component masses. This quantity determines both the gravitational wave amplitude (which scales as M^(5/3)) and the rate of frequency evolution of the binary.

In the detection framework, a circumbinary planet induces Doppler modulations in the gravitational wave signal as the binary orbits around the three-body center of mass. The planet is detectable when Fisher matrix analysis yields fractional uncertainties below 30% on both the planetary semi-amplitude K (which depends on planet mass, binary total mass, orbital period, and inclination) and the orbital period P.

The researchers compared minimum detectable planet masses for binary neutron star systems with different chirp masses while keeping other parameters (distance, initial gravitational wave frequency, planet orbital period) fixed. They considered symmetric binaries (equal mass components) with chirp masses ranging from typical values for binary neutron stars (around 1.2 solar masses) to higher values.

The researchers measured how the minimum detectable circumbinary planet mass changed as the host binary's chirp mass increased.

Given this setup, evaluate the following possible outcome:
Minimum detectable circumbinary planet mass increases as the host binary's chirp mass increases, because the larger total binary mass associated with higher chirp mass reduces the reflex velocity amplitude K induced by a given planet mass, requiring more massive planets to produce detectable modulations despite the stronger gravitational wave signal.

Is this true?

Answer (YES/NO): NO